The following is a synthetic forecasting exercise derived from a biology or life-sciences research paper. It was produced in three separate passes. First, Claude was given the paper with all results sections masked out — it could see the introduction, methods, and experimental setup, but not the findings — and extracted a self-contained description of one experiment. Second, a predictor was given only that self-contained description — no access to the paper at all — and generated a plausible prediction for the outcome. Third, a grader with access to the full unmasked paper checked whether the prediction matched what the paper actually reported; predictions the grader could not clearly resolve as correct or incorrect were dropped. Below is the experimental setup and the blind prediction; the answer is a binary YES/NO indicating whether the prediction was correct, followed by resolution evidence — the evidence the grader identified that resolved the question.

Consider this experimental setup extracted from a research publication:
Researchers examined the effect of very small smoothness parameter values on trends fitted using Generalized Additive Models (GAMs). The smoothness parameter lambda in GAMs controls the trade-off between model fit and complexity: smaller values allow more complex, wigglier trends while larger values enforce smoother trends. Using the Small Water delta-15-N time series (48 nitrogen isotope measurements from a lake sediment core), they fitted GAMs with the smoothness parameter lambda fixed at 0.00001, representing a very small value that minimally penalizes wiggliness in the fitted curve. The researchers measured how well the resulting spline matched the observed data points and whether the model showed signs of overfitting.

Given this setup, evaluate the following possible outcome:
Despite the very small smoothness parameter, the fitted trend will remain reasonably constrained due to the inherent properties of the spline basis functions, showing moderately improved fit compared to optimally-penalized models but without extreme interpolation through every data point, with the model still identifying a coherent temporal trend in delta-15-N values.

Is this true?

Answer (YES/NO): NO